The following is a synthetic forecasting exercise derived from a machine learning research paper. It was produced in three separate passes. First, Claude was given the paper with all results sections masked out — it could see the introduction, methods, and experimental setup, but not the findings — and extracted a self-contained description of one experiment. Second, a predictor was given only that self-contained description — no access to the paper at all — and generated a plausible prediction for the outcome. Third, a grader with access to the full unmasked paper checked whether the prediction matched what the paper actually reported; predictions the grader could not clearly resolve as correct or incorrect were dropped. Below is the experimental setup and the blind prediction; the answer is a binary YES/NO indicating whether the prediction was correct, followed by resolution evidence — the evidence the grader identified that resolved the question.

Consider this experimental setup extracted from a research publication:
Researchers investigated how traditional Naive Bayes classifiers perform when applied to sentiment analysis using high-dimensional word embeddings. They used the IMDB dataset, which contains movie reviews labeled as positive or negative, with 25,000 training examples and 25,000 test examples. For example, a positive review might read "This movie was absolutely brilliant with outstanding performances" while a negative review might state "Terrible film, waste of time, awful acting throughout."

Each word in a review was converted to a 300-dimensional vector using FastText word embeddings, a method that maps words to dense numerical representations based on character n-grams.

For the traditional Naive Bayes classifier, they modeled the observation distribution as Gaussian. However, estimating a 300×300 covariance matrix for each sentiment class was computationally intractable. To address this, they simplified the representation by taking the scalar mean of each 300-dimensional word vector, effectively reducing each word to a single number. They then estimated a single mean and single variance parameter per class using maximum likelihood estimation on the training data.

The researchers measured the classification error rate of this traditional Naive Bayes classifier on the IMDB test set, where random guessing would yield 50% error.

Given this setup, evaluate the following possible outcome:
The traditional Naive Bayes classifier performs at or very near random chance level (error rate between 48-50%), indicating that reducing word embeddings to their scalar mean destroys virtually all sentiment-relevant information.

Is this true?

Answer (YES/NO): YES